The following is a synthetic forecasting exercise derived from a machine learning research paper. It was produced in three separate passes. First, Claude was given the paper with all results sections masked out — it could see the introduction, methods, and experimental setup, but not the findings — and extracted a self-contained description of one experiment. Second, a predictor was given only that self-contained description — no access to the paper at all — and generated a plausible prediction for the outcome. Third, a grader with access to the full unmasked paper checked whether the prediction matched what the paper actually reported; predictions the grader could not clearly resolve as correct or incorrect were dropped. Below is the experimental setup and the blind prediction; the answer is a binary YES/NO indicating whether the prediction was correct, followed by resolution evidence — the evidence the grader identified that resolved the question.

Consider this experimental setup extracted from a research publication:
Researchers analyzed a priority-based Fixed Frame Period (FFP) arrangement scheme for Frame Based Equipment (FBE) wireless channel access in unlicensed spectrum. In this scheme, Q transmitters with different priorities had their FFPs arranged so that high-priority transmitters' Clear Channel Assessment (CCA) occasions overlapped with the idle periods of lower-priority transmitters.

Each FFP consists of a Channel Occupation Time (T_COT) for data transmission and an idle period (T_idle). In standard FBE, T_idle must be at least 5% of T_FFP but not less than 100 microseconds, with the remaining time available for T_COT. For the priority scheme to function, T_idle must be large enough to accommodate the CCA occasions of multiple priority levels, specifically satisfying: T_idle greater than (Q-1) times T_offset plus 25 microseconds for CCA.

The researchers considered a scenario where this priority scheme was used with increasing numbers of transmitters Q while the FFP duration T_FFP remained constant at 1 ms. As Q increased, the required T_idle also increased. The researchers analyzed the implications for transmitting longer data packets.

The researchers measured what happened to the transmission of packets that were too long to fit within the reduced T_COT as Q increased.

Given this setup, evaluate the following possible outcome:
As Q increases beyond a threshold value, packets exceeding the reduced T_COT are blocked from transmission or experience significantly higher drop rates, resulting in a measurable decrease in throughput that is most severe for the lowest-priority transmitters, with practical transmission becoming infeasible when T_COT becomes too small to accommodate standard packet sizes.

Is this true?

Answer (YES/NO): NO